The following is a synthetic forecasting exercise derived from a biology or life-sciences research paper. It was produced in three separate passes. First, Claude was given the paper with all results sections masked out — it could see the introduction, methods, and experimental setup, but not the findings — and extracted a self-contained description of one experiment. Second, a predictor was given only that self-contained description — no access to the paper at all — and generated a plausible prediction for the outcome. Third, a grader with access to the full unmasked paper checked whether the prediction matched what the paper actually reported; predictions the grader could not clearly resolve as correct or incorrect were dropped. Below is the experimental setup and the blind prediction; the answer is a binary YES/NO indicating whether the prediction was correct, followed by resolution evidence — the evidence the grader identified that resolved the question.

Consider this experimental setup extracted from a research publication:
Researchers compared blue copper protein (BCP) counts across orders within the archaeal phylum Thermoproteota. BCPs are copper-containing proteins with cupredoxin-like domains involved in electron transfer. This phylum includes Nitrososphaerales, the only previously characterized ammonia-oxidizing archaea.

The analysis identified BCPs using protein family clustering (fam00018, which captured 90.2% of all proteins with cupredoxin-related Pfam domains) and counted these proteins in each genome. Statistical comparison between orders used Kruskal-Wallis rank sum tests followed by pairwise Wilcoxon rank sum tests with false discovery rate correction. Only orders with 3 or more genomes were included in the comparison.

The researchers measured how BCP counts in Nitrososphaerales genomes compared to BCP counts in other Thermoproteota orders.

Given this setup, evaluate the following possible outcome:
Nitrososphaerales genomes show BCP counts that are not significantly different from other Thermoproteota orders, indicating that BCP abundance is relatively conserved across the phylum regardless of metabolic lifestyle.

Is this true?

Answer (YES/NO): NO